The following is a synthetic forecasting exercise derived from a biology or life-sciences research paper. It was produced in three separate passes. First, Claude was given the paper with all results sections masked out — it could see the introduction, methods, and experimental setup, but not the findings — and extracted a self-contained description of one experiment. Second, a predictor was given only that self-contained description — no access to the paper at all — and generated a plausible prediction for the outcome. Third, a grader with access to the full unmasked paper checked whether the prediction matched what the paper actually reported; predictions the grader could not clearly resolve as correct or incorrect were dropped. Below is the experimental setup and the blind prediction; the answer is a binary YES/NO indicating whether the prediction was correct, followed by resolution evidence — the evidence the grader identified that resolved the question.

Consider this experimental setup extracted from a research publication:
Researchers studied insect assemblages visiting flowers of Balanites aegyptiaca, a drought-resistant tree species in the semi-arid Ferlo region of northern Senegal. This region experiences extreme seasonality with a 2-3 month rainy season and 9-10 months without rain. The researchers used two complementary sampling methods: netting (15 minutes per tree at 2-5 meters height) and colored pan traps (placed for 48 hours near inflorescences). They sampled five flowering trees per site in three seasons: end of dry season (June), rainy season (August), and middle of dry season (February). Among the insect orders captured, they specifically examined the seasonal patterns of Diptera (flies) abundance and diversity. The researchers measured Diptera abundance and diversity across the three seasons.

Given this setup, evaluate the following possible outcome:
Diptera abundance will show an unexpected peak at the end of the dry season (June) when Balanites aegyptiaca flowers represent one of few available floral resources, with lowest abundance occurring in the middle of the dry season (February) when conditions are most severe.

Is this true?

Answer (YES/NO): NO